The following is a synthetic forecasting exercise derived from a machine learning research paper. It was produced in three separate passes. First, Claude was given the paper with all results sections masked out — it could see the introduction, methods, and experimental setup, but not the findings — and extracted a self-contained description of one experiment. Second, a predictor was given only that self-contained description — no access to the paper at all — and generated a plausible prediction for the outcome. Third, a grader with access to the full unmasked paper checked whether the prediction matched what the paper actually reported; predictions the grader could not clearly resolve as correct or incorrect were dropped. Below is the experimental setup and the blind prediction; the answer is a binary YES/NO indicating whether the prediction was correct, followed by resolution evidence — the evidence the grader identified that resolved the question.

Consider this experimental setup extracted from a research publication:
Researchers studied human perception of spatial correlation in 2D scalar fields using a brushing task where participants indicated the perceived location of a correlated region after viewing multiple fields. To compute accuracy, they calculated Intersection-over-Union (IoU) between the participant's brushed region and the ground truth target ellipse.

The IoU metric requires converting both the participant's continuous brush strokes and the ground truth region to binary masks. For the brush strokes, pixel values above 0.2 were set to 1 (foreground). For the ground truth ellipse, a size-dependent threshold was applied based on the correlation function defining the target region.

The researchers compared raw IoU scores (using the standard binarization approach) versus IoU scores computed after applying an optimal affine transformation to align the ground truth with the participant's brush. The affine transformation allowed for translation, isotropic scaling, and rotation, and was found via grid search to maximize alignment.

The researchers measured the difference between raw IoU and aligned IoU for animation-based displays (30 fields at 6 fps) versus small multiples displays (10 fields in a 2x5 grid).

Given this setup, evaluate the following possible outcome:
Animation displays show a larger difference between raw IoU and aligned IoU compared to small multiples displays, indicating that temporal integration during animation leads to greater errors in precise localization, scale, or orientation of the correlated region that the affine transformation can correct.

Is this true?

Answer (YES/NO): NO